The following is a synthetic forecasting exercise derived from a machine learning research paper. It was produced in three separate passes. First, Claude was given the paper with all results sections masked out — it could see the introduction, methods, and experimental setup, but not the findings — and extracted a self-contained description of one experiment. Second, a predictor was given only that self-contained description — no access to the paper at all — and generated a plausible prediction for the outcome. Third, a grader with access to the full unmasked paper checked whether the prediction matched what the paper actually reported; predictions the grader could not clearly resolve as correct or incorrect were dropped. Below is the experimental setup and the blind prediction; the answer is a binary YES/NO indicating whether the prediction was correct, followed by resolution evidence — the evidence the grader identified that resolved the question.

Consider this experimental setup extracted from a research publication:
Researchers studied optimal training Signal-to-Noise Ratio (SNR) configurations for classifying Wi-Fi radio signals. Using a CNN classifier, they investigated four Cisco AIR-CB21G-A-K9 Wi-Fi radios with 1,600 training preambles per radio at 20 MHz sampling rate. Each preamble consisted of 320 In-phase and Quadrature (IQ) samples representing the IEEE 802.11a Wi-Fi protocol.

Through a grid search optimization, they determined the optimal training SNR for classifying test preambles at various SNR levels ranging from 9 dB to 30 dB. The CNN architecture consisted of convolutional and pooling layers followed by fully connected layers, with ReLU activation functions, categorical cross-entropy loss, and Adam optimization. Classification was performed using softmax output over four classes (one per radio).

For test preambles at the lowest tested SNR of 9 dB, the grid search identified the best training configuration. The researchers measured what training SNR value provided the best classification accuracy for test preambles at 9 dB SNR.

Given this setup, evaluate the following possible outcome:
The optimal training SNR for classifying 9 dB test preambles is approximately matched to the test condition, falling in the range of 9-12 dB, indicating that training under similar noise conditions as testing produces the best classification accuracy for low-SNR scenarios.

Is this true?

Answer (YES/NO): YES